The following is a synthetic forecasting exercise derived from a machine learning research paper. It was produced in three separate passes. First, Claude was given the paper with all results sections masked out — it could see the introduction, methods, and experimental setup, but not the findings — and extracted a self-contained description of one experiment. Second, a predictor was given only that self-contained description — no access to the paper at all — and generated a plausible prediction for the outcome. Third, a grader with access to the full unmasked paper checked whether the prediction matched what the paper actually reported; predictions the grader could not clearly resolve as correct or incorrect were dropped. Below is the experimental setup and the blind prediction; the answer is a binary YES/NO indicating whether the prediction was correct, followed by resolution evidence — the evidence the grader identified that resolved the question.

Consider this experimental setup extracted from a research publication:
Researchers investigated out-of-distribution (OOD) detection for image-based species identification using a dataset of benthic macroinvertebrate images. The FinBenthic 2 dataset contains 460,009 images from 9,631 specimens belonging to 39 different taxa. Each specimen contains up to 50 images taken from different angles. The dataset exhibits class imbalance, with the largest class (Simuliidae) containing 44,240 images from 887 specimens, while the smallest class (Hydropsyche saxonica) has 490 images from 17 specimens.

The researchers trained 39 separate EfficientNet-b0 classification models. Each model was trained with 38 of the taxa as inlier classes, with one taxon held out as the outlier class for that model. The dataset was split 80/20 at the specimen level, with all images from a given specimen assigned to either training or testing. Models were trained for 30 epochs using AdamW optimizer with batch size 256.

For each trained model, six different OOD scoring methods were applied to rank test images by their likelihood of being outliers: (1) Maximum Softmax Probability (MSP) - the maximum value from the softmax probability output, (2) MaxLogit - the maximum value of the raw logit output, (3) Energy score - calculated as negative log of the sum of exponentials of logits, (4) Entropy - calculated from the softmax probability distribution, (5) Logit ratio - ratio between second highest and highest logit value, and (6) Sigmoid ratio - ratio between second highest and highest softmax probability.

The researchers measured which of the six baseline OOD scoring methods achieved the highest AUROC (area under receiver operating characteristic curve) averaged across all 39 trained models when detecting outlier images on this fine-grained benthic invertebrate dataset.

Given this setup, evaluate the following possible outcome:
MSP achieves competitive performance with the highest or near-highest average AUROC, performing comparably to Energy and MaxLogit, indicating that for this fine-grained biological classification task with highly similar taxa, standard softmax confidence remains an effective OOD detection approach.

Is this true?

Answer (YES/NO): YES